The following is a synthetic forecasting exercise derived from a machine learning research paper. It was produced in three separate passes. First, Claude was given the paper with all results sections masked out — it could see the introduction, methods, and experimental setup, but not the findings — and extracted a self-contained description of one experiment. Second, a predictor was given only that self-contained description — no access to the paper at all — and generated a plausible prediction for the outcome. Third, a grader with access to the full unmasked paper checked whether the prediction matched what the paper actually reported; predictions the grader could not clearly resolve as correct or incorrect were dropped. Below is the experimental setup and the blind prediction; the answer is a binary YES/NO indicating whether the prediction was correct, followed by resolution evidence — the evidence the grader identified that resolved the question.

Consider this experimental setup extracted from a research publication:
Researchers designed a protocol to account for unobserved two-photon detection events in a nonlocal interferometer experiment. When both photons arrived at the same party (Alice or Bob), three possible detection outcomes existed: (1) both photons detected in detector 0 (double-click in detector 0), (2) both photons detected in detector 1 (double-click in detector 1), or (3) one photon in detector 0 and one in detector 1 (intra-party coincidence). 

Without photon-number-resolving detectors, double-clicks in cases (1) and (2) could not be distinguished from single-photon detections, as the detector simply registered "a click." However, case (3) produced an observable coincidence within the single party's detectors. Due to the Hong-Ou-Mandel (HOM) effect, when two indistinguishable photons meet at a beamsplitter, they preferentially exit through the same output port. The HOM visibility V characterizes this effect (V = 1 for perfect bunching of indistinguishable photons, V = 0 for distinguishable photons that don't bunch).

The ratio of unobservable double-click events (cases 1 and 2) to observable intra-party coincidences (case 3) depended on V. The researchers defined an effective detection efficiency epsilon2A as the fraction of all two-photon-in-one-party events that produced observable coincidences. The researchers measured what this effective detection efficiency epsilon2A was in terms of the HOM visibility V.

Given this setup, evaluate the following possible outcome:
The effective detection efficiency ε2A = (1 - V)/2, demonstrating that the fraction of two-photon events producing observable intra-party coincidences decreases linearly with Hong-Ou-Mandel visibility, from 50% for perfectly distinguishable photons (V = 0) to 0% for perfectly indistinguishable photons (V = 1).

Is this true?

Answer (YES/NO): YES